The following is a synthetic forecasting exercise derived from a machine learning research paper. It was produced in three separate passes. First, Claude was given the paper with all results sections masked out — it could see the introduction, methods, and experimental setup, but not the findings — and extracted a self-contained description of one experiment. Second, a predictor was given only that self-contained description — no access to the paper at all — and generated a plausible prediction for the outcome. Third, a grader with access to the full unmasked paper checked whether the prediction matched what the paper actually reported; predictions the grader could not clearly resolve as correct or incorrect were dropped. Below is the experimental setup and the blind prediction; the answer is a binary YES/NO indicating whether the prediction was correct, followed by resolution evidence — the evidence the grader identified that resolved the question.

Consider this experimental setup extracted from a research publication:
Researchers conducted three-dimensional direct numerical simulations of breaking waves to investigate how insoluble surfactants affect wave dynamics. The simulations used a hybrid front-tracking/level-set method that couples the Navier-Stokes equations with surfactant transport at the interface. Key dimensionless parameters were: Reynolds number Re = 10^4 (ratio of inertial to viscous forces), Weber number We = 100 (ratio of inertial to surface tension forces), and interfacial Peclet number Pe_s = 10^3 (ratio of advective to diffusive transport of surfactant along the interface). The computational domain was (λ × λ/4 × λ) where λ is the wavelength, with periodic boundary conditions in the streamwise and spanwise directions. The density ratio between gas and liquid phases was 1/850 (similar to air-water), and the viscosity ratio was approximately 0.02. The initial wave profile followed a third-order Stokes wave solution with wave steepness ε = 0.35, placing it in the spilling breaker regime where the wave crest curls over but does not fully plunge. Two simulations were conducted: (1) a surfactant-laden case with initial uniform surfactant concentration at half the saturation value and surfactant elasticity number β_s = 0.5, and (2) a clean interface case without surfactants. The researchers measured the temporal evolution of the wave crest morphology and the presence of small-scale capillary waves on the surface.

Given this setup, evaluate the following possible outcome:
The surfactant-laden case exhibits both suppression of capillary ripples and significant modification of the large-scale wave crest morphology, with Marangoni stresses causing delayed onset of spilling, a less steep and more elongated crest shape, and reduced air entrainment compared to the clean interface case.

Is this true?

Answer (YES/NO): NO